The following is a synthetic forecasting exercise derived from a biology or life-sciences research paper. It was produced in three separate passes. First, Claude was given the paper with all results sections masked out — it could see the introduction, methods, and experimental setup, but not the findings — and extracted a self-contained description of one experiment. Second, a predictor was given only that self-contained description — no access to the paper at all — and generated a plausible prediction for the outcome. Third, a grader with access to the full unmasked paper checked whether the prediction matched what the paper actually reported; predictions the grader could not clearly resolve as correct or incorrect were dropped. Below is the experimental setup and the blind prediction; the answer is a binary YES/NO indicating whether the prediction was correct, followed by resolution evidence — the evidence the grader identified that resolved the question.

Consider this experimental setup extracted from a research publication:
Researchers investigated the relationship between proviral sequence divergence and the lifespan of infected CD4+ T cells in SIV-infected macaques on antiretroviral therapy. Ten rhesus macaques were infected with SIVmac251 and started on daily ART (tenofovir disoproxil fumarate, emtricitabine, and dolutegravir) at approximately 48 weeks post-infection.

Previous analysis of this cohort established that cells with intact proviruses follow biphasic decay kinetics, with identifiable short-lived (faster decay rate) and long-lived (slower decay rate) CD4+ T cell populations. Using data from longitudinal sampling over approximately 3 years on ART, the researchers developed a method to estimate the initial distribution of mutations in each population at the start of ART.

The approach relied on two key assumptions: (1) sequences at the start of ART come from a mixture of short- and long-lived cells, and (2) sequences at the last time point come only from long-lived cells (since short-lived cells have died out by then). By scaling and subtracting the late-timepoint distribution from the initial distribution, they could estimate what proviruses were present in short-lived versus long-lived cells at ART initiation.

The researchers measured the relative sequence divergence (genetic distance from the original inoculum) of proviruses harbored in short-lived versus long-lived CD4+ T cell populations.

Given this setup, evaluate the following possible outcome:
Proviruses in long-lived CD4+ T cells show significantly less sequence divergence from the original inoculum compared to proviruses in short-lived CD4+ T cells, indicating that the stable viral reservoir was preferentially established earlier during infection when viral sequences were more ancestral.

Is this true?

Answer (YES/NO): YES